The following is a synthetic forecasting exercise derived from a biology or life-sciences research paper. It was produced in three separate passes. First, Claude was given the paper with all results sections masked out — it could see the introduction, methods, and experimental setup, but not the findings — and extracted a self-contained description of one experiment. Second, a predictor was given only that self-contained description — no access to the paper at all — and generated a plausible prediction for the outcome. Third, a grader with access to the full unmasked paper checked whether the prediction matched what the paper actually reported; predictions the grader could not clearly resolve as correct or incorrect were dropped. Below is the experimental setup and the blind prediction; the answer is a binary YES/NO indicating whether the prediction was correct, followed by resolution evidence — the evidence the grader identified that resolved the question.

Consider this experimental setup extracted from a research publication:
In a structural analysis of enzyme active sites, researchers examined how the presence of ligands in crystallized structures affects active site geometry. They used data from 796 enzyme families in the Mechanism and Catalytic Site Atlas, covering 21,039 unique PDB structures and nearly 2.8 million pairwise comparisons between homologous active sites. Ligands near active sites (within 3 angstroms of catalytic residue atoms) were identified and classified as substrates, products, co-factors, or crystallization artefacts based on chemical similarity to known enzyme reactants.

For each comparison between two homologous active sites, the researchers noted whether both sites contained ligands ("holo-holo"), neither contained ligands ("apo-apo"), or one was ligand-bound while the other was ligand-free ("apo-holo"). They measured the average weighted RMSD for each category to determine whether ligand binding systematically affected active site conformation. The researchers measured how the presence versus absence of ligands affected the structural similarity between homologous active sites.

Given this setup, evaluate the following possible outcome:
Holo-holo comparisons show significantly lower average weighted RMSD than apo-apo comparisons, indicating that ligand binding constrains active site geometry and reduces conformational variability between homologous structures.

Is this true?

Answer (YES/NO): YES